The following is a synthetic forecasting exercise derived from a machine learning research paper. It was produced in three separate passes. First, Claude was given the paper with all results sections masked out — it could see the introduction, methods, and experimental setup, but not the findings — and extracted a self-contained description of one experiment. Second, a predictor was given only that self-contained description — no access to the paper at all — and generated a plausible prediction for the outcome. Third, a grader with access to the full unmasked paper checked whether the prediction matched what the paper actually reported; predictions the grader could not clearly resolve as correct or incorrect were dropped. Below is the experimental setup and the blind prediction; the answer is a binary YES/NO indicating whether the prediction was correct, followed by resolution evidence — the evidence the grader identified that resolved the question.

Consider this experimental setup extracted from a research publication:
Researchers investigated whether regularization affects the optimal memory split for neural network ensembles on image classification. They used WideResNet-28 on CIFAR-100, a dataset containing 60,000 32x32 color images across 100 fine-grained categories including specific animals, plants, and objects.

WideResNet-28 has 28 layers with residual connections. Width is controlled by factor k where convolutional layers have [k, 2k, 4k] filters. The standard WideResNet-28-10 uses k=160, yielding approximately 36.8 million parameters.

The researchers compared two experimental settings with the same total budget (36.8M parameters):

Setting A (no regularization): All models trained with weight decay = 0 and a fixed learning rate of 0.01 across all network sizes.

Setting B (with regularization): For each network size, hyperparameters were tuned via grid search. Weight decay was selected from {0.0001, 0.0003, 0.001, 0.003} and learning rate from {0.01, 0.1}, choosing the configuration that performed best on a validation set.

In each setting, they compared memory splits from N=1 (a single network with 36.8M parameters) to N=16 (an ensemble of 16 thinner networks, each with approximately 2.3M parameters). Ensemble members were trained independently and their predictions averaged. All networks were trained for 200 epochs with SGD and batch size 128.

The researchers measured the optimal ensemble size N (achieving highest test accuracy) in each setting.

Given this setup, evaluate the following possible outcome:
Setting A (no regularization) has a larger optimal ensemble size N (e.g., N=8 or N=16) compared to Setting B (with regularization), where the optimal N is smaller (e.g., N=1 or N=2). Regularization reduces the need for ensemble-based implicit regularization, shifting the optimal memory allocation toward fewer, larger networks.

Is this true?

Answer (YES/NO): NO